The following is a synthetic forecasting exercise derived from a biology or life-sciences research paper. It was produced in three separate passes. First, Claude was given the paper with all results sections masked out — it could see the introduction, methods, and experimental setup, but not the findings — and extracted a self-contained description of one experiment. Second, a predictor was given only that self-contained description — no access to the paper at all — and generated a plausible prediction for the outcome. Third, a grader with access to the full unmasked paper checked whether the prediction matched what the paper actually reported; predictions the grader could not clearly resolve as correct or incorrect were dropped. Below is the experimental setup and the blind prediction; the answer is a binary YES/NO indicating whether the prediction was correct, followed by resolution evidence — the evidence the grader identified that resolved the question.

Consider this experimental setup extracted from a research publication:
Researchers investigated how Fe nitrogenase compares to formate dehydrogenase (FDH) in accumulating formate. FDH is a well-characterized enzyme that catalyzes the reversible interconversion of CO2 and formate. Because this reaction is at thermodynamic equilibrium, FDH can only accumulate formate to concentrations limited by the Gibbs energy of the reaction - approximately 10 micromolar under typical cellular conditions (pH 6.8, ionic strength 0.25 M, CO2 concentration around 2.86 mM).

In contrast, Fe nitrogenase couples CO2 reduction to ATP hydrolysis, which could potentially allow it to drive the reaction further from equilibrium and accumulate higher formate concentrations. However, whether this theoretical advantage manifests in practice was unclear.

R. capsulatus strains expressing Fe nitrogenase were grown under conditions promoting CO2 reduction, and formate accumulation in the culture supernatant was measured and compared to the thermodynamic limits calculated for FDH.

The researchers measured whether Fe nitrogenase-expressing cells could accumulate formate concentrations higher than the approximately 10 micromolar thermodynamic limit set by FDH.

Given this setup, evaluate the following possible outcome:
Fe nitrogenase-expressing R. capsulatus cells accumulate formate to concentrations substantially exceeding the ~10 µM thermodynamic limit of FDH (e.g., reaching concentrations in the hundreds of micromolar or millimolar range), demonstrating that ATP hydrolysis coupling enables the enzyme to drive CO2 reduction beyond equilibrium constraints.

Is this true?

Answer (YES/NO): YES